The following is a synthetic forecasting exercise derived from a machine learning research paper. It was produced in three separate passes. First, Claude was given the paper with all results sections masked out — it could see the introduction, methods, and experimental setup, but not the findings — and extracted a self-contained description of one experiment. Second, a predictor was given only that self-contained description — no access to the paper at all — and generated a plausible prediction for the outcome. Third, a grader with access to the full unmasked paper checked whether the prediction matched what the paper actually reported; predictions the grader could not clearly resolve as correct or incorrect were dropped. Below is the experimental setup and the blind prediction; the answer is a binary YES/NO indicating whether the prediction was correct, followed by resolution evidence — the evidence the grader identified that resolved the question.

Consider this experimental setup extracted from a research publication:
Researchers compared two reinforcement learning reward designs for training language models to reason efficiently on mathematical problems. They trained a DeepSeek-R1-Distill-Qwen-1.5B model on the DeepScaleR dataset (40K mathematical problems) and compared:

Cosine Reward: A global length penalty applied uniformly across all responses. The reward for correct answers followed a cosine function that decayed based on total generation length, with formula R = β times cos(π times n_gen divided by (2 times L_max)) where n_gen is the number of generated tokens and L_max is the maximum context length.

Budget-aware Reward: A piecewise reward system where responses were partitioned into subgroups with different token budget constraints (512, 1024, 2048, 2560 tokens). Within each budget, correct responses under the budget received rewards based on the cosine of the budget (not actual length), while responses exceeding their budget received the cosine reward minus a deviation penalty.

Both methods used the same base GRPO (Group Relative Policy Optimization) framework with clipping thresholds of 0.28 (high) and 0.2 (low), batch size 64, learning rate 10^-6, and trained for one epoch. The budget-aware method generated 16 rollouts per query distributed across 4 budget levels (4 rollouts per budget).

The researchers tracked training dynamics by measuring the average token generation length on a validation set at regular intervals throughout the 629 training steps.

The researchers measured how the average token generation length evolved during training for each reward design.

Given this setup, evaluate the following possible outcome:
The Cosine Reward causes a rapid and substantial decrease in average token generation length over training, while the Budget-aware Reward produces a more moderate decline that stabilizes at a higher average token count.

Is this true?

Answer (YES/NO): NO